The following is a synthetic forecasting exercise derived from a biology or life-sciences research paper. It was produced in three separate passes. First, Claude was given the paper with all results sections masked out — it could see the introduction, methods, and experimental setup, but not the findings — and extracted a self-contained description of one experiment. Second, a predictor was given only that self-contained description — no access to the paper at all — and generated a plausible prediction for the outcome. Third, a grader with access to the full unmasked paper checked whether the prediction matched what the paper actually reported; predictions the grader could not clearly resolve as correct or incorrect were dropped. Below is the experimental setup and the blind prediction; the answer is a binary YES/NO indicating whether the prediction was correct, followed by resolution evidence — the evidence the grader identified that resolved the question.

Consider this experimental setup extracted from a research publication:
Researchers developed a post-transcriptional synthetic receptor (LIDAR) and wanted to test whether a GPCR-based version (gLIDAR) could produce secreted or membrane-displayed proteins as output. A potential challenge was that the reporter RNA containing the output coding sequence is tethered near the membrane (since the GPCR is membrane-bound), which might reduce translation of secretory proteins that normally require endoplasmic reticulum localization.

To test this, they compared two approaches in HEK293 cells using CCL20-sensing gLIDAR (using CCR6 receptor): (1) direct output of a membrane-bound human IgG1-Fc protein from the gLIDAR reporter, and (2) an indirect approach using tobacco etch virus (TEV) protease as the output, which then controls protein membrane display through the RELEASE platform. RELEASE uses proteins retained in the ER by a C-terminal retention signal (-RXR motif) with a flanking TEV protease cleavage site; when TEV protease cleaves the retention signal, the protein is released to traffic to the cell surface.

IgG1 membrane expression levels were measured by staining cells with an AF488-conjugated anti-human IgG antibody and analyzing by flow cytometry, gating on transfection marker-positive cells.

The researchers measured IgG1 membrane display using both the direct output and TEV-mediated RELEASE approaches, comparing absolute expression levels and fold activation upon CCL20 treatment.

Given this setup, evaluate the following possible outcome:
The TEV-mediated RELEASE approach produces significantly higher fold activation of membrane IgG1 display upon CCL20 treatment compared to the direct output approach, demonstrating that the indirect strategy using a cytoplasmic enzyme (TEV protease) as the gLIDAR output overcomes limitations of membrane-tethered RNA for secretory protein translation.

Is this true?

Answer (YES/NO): NO